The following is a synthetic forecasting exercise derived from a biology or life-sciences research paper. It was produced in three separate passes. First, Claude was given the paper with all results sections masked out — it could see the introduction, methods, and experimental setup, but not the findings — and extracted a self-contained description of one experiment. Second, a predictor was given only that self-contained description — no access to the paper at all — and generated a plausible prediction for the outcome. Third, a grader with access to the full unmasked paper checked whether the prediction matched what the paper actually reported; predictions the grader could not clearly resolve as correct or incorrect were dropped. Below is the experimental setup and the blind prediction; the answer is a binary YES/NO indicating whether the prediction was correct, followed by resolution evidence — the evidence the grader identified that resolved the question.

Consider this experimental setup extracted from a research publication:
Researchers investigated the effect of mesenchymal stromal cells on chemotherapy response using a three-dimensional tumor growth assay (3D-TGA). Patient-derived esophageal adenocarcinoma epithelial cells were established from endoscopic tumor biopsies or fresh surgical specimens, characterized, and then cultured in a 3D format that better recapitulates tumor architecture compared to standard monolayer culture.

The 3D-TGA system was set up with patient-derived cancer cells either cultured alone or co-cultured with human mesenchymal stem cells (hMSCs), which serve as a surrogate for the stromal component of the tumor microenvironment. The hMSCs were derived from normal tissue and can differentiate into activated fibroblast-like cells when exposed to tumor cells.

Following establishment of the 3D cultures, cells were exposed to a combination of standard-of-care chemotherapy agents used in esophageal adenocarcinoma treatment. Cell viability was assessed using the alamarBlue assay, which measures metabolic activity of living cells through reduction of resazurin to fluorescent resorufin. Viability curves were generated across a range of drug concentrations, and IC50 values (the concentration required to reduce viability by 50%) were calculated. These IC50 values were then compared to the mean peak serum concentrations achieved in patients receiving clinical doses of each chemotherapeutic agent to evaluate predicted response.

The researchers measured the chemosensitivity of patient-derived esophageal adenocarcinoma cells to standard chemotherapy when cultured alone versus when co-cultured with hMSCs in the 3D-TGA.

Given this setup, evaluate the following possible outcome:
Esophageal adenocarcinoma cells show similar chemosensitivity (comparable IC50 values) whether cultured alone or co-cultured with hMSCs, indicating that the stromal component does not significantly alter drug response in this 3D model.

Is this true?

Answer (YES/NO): NO